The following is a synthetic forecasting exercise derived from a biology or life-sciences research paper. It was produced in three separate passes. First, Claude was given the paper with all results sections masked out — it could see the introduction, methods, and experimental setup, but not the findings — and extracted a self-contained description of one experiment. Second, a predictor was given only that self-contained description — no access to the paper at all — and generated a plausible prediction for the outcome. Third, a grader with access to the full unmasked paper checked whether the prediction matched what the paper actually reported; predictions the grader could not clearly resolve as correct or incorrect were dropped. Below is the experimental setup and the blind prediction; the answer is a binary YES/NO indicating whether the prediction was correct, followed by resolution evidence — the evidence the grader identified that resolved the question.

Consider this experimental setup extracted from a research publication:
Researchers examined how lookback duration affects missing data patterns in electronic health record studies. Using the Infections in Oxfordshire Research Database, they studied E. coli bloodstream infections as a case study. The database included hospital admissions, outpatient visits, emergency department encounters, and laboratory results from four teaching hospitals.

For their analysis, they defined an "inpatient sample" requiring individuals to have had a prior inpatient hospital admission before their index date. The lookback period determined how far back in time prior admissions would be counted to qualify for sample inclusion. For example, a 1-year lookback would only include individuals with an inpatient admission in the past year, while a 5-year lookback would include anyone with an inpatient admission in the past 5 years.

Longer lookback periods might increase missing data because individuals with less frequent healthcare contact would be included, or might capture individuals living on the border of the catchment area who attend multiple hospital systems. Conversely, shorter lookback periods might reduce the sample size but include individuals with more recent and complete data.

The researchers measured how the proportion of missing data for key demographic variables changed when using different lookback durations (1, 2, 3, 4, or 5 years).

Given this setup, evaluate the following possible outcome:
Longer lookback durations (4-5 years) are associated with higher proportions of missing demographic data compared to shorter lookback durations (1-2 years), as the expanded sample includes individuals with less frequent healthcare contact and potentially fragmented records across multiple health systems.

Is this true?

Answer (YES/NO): NO